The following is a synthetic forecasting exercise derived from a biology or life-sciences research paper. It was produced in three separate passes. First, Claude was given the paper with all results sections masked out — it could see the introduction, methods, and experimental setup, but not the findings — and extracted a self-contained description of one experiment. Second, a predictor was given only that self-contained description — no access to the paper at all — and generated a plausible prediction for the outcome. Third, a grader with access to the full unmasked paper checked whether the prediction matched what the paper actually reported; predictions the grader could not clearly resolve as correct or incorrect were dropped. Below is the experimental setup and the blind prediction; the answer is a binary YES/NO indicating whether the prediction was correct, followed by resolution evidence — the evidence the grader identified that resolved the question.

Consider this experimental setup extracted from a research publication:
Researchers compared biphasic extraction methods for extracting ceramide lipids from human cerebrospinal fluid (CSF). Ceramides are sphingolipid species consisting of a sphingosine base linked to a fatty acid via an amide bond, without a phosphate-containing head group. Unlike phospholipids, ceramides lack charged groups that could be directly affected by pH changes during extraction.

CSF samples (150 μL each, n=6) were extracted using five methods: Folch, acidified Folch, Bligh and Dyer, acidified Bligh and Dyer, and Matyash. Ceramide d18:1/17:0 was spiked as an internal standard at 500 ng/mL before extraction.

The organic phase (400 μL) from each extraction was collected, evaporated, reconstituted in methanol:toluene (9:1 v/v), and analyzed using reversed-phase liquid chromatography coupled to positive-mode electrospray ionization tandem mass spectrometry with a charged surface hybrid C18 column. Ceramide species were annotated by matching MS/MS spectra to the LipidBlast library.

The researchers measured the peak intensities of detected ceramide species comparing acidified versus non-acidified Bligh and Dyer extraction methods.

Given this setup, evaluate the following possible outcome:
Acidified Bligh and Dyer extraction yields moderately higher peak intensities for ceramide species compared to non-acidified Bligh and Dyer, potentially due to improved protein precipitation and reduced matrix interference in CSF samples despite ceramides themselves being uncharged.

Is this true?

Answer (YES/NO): NO